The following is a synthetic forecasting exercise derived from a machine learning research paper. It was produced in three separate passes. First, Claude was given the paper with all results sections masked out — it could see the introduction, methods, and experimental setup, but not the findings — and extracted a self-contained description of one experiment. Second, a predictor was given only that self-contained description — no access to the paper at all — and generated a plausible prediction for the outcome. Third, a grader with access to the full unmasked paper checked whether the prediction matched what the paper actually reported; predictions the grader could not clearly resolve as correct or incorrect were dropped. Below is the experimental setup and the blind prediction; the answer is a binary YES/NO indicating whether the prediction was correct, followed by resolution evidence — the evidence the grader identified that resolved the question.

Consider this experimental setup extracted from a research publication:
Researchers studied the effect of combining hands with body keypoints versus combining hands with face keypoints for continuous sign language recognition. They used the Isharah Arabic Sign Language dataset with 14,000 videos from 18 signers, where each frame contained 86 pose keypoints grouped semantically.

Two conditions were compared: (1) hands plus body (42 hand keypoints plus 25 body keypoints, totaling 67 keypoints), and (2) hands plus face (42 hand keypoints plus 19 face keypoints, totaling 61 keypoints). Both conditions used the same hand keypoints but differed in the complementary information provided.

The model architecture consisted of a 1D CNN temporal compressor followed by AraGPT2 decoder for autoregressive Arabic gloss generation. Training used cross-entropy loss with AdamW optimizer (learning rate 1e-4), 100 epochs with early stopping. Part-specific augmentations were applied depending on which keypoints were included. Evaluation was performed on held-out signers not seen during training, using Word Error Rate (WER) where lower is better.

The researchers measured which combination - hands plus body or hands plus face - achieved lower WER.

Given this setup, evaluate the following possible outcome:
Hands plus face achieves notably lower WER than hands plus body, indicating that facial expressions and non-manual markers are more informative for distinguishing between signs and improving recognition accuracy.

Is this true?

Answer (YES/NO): NO